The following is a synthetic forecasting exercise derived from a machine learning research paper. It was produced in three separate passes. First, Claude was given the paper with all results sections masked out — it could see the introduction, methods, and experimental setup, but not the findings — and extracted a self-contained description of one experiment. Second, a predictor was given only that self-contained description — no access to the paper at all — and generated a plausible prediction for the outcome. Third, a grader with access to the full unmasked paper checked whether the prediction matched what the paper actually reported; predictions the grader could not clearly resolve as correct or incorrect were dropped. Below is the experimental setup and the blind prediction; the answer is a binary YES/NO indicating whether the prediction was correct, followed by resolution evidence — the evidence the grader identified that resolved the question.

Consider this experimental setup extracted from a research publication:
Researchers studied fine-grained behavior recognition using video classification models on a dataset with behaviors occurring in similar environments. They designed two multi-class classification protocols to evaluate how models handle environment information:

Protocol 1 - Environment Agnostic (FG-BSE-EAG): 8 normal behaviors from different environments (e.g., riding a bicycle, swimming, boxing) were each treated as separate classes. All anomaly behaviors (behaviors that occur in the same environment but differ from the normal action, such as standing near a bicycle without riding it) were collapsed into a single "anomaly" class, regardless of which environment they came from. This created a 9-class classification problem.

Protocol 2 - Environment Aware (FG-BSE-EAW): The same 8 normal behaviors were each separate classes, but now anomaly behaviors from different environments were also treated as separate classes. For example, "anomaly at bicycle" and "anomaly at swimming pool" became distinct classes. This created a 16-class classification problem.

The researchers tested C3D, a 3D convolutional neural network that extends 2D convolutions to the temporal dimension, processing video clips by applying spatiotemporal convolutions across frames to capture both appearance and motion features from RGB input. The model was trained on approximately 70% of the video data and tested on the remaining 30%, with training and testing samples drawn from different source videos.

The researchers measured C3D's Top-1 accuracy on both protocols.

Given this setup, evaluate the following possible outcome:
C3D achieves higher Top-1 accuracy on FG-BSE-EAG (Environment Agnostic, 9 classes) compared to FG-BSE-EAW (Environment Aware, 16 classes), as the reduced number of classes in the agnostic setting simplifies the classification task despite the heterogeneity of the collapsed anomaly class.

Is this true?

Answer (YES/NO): NO